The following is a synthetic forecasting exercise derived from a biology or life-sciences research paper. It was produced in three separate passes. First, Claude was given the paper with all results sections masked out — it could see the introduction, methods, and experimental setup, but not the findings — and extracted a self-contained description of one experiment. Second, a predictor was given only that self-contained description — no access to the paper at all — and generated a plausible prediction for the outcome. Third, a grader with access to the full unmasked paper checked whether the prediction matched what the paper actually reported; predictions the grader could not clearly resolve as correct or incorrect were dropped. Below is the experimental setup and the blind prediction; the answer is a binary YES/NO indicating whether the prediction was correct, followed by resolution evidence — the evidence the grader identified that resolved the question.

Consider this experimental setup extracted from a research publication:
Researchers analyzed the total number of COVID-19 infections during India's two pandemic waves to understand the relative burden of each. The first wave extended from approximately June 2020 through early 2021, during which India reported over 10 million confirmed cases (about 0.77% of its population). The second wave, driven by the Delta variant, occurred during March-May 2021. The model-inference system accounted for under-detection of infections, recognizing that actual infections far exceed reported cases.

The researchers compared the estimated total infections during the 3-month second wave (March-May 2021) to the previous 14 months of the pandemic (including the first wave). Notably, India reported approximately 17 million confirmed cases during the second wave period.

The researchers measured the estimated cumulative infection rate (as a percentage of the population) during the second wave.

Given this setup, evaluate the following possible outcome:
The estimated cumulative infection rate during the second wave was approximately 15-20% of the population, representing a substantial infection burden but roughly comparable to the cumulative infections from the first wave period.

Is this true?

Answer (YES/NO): NO